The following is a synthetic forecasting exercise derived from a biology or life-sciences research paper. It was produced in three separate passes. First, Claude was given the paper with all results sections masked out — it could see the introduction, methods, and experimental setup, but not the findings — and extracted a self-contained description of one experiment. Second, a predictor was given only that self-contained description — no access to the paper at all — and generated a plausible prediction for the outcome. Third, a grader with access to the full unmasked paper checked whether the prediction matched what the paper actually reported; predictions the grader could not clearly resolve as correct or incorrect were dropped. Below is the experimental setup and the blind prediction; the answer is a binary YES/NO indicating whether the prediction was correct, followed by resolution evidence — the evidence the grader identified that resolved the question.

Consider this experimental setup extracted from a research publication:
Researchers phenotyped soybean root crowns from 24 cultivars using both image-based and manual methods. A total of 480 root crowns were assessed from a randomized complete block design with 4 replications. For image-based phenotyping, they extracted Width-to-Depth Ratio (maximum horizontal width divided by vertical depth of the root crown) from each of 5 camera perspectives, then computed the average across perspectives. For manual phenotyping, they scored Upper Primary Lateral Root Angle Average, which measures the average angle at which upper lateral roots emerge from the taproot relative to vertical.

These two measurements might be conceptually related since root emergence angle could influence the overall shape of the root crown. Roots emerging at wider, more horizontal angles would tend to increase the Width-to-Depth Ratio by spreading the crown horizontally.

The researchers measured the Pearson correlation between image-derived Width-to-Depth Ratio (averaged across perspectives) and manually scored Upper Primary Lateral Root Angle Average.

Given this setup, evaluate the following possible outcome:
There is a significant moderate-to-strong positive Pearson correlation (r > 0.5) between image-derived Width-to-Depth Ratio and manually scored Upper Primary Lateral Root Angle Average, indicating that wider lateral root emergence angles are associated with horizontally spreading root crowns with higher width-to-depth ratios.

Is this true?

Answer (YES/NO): NO